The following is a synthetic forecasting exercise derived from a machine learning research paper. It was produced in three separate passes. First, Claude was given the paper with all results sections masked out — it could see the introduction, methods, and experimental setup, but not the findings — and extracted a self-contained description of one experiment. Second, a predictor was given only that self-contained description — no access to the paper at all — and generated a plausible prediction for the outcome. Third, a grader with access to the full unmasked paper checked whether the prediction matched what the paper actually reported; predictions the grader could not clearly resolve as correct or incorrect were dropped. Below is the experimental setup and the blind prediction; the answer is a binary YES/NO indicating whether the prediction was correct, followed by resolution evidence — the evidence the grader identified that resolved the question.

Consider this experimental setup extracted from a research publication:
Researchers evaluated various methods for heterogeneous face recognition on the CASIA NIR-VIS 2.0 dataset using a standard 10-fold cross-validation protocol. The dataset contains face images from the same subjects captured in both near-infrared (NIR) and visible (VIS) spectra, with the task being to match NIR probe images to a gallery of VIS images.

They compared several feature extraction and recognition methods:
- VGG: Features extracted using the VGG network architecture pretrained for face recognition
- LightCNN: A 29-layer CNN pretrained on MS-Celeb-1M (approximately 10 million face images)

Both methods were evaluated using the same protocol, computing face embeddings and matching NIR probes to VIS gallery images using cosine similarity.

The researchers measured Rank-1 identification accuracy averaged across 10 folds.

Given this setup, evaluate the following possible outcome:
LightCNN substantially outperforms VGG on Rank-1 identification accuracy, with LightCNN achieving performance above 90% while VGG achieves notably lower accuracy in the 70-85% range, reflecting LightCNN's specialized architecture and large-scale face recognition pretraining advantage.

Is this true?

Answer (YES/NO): NO